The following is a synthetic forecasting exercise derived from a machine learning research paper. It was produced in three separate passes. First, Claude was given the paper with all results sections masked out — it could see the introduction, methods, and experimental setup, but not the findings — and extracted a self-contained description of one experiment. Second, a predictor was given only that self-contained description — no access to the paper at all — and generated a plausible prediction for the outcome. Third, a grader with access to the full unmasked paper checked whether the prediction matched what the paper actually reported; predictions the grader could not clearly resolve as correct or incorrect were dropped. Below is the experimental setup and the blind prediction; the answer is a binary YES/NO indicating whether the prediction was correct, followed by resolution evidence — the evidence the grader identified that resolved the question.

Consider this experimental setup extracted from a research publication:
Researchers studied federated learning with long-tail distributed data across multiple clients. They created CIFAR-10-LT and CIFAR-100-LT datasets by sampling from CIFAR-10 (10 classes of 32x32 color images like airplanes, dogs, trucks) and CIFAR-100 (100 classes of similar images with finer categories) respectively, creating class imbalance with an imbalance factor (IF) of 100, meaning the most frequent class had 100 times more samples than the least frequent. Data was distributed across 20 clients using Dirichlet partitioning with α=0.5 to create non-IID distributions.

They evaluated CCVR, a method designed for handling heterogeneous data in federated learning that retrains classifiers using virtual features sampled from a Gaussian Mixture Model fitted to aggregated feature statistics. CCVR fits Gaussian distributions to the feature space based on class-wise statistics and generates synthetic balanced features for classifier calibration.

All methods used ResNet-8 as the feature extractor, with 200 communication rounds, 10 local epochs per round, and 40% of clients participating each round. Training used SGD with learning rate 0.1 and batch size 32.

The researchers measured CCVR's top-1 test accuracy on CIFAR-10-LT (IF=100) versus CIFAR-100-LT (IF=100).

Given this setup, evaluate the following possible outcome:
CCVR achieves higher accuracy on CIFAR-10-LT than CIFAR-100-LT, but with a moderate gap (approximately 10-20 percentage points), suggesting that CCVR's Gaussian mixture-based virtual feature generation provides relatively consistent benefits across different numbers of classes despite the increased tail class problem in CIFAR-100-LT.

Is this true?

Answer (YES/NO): NO